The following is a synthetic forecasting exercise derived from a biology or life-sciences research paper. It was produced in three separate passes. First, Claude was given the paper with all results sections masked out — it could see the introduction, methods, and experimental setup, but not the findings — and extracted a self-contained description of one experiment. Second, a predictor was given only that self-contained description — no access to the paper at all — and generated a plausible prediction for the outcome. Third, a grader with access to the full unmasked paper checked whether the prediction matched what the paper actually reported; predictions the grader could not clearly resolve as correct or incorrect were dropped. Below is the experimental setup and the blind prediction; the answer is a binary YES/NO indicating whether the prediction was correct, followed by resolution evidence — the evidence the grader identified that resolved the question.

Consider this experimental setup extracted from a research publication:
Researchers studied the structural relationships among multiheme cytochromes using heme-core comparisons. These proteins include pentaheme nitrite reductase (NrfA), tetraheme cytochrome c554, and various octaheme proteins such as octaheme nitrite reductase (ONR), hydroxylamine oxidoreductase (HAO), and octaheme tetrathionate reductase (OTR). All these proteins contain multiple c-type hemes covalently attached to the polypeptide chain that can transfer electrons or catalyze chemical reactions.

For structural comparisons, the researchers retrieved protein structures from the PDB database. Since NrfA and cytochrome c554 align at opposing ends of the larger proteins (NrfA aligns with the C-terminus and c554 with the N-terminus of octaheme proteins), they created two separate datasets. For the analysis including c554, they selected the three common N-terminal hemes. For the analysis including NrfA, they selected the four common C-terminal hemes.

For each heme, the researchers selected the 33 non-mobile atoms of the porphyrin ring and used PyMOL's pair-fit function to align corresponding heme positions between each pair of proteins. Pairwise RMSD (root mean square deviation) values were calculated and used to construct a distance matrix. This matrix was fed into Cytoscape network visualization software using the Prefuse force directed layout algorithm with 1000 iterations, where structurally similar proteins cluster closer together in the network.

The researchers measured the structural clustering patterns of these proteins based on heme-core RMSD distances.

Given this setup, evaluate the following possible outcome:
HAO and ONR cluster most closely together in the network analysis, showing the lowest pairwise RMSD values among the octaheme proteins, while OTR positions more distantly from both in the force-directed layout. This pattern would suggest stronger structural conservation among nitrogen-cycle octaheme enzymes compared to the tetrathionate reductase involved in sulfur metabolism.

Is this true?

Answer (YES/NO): NO